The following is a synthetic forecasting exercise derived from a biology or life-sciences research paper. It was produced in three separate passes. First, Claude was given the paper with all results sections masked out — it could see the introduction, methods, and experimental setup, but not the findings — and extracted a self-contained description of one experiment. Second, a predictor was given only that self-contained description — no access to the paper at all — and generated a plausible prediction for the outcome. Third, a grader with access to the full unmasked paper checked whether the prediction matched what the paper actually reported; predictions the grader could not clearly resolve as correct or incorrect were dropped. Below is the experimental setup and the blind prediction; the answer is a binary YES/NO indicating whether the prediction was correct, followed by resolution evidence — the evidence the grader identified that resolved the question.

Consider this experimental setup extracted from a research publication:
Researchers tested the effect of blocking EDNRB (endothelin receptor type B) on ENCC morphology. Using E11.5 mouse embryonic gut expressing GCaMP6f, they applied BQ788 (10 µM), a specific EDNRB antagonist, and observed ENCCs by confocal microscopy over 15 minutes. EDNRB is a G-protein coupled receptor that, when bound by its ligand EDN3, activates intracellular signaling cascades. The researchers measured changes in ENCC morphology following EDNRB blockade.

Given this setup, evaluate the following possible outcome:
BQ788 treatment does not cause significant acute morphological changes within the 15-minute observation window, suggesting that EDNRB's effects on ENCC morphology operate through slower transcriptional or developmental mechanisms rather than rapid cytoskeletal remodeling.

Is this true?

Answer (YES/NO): NO